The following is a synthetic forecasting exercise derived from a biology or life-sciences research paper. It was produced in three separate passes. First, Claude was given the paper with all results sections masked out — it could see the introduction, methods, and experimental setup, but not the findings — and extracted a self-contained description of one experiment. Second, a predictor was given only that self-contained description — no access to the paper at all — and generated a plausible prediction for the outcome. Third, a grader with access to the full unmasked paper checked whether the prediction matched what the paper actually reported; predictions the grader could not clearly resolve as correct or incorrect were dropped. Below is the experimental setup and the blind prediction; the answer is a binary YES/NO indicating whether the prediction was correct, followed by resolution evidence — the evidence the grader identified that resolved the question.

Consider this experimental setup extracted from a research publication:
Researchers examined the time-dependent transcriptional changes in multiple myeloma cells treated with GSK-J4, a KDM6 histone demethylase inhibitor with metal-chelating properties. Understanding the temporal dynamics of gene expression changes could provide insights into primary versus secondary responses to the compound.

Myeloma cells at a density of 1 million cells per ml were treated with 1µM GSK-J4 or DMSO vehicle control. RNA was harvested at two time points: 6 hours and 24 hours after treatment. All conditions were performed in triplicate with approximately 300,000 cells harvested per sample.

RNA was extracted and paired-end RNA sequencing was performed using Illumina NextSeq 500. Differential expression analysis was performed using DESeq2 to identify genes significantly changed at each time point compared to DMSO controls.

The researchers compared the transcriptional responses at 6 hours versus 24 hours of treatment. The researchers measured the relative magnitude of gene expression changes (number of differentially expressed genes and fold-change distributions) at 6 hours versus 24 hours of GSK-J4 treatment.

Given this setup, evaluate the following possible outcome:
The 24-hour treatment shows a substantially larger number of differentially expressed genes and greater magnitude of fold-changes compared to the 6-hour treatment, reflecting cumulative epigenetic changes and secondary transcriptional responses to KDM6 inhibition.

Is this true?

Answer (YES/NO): NO